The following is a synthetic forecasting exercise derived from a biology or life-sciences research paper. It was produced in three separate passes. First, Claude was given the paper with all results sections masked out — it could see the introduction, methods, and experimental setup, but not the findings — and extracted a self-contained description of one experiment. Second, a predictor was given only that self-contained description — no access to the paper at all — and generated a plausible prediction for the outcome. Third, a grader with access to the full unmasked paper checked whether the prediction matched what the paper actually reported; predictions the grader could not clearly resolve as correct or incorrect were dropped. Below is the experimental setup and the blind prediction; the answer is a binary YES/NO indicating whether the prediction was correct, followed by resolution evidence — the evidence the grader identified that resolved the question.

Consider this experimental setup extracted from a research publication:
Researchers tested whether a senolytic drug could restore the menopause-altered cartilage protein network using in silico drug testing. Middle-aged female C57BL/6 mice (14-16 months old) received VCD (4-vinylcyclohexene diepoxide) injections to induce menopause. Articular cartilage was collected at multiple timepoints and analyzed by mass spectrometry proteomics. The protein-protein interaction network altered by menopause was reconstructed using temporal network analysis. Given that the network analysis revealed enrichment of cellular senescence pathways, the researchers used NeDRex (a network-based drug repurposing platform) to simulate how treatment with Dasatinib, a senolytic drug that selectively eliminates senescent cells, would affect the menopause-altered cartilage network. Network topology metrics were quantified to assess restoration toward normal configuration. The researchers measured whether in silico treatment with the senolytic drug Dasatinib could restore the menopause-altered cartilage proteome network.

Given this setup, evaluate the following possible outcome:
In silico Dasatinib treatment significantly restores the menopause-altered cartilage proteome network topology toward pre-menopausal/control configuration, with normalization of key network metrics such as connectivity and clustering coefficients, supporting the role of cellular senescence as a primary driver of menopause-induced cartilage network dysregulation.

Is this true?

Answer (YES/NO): NO